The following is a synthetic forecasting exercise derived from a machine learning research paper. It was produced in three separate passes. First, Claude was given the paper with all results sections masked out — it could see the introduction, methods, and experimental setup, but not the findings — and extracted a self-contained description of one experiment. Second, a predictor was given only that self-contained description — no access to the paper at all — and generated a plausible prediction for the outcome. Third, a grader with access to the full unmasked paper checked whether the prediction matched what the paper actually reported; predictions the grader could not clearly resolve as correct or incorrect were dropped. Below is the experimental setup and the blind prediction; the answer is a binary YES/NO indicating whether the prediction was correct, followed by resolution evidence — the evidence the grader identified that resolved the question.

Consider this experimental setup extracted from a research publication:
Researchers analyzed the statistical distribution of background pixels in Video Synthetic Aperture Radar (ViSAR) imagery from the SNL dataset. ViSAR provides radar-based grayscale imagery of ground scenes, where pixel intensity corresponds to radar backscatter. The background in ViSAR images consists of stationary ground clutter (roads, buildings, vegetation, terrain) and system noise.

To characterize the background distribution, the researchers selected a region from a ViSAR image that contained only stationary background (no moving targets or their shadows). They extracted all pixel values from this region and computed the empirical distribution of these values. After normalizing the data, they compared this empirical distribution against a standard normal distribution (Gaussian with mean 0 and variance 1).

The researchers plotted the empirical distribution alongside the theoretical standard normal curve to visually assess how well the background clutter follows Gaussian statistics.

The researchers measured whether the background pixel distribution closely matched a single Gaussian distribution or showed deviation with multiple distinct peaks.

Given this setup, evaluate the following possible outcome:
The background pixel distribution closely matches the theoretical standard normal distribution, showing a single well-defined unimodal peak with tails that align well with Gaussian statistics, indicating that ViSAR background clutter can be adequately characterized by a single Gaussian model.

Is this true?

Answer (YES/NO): NO